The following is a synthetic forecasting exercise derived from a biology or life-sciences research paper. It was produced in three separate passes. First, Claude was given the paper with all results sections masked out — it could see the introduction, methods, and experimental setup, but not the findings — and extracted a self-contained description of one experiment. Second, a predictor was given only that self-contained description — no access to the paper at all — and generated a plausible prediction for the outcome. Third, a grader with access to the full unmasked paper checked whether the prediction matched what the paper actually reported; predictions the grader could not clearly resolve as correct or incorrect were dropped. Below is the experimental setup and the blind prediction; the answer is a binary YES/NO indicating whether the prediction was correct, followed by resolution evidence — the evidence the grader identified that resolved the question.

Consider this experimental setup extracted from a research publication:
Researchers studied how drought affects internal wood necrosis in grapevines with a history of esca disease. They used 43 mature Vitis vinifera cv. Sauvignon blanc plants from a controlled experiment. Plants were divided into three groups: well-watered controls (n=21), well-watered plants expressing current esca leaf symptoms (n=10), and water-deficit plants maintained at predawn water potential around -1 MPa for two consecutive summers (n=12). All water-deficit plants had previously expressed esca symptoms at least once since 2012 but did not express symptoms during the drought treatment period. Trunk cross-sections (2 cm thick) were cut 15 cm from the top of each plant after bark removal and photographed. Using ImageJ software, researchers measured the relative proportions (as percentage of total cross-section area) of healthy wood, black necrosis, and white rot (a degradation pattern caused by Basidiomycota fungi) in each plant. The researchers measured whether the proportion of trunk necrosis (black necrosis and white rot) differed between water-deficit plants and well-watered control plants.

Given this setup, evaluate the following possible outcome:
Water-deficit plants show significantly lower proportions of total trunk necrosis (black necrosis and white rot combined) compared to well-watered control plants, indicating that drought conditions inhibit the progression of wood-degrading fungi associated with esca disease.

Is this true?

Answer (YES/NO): NO